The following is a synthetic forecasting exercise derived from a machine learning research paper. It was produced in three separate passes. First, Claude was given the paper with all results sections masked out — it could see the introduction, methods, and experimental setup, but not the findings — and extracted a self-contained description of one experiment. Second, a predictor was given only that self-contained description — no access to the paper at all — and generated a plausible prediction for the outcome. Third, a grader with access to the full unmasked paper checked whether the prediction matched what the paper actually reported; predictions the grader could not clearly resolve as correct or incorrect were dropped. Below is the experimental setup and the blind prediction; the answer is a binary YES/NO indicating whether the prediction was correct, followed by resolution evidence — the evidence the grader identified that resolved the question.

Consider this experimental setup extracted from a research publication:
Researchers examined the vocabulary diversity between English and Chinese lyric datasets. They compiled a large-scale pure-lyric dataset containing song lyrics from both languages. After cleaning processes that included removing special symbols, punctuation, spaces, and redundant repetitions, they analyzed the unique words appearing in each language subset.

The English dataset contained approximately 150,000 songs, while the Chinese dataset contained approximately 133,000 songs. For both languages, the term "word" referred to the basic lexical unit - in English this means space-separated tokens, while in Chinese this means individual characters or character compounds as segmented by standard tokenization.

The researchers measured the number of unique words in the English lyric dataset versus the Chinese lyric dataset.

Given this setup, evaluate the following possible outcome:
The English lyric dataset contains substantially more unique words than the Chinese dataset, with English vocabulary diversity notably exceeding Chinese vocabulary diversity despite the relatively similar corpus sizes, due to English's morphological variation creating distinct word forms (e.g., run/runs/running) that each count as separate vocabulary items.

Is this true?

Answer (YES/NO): YES